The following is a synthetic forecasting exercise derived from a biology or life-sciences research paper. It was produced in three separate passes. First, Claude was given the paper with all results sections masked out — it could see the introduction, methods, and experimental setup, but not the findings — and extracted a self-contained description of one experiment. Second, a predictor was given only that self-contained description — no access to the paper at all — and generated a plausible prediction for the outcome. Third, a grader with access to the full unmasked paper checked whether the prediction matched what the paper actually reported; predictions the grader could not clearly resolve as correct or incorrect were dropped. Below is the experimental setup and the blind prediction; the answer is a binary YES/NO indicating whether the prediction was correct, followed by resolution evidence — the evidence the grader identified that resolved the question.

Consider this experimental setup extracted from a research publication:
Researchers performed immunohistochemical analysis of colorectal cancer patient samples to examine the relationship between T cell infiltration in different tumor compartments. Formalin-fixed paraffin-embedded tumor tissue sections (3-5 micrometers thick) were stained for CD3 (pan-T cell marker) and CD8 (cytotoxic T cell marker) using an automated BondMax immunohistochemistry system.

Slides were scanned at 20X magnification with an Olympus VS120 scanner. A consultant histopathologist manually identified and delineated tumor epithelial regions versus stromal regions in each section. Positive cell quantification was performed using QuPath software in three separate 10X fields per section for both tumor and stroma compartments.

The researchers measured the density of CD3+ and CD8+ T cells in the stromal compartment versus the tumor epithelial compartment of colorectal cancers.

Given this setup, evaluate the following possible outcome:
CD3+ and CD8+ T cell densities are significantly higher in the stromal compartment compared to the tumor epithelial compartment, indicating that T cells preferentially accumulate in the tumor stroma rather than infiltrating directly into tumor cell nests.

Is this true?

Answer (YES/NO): YES